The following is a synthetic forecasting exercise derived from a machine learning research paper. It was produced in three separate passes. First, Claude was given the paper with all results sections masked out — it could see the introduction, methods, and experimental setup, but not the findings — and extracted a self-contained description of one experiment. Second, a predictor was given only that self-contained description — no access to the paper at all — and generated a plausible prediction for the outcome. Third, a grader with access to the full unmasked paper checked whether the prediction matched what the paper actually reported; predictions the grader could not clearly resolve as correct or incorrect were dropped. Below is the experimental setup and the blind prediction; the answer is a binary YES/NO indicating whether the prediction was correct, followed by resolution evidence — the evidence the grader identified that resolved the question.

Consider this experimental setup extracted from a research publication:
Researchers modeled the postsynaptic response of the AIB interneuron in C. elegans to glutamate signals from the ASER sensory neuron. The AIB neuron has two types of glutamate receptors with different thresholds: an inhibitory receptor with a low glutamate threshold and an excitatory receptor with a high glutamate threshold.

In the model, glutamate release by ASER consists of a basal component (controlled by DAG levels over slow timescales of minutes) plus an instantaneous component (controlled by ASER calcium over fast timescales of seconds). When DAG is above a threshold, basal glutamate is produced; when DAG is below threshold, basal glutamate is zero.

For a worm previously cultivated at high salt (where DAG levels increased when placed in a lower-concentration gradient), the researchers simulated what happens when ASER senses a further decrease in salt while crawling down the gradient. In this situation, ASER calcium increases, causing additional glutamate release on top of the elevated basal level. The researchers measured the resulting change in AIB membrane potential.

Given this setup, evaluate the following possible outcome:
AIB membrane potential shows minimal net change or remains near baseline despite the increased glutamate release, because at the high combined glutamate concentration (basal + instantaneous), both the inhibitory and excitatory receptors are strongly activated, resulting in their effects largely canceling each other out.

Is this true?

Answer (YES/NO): NO